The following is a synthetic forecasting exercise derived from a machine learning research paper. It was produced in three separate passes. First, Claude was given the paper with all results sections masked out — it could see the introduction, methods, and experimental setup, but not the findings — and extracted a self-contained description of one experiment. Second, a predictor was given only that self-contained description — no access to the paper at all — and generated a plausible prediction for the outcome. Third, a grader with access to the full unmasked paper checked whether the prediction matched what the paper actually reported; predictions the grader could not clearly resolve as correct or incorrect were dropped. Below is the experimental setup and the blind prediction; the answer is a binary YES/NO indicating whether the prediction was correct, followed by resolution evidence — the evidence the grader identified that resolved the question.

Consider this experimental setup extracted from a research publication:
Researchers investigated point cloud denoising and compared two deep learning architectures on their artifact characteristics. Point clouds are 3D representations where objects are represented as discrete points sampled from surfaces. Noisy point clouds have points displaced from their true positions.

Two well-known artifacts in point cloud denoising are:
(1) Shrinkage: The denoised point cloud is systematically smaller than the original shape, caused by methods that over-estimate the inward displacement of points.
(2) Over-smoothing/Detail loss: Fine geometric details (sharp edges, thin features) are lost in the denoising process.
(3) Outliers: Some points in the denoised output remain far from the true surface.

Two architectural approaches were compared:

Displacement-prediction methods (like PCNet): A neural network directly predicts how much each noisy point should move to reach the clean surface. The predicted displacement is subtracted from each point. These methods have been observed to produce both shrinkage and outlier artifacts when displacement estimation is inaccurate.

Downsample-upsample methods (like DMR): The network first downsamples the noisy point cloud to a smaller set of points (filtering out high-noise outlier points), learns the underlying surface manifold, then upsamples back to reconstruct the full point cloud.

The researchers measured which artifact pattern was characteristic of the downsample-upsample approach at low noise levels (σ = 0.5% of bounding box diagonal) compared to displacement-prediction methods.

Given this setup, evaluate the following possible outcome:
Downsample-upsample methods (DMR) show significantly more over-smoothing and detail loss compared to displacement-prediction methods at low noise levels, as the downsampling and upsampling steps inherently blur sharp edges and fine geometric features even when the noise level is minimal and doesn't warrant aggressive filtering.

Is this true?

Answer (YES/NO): YES